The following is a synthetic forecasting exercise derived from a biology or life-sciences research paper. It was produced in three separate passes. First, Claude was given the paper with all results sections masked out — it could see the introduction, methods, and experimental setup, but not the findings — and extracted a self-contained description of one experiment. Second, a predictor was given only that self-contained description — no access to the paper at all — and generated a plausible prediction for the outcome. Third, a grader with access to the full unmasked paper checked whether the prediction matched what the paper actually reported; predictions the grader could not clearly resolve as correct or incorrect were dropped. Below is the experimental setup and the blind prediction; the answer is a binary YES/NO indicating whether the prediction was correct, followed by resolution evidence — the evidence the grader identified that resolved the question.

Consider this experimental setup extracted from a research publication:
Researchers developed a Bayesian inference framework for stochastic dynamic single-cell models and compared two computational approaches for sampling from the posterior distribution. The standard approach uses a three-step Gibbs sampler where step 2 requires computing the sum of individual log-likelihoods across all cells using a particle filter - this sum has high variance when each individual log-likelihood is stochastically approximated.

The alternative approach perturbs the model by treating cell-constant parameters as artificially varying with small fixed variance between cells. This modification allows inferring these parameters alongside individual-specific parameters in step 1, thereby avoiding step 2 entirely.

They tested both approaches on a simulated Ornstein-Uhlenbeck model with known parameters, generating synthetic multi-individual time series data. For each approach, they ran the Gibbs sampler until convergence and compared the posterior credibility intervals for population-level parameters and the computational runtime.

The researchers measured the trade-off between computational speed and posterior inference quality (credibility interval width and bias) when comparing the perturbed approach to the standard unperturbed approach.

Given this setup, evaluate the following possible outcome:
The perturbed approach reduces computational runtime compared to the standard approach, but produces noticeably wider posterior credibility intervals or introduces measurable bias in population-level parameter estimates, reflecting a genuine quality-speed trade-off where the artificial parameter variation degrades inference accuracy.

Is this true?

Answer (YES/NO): NO